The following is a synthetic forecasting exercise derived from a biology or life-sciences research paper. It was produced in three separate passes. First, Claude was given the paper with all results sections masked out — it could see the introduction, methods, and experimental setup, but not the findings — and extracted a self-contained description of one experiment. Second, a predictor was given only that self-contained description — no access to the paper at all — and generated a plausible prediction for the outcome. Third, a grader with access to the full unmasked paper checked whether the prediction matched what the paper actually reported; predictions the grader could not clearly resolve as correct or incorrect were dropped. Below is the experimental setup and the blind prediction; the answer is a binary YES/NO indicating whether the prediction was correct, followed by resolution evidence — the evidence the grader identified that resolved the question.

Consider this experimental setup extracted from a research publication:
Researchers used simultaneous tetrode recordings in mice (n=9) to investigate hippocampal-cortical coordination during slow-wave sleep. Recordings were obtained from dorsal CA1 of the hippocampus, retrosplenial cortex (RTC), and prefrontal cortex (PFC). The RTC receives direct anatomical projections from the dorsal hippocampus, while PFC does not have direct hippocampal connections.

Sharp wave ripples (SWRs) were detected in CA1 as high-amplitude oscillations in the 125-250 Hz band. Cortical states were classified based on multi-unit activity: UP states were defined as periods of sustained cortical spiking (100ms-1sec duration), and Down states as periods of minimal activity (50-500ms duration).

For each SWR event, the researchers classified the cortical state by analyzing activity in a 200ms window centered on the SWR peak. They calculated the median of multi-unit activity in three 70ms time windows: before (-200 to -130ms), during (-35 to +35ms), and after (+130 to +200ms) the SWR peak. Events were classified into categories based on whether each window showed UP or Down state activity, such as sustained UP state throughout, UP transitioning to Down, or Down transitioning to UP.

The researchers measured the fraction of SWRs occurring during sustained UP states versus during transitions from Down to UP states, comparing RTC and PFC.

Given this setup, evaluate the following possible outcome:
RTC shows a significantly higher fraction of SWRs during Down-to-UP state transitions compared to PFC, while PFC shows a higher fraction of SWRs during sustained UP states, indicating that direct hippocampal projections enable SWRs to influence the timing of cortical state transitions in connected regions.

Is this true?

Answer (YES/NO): NO